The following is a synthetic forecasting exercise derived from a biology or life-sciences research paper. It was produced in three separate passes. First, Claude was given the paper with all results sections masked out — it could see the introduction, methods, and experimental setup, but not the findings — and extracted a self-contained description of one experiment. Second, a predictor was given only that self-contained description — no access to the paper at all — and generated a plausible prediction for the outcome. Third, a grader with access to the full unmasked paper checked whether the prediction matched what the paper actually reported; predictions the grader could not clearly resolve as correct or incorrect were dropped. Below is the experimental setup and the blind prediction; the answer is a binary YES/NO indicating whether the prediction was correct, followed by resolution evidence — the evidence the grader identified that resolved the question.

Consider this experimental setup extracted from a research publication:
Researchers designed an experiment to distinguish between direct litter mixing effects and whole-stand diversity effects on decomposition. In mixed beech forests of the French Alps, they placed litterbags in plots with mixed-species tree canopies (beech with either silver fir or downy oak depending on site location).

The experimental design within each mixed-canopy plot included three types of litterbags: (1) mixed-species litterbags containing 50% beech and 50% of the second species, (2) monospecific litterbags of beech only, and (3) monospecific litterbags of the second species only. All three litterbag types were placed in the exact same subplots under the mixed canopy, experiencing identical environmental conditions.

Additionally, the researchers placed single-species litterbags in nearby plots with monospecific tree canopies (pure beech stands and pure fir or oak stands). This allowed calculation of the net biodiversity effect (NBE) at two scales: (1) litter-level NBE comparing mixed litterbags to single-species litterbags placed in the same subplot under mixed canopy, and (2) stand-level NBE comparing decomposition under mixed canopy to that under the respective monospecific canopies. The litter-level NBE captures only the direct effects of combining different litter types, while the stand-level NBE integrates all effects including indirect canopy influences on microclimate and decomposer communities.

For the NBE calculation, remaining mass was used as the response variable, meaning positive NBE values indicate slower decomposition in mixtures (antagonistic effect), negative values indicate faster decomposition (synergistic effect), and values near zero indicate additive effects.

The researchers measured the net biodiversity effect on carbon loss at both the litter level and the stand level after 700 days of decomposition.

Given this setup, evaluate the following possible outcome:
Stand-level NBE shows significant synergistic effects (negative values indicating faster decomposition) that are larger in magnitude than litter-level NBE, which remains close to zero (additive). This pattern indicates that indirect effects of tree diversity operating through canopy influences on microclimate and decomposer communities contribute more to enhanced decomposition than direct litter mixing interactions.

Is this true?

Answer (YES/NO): NO